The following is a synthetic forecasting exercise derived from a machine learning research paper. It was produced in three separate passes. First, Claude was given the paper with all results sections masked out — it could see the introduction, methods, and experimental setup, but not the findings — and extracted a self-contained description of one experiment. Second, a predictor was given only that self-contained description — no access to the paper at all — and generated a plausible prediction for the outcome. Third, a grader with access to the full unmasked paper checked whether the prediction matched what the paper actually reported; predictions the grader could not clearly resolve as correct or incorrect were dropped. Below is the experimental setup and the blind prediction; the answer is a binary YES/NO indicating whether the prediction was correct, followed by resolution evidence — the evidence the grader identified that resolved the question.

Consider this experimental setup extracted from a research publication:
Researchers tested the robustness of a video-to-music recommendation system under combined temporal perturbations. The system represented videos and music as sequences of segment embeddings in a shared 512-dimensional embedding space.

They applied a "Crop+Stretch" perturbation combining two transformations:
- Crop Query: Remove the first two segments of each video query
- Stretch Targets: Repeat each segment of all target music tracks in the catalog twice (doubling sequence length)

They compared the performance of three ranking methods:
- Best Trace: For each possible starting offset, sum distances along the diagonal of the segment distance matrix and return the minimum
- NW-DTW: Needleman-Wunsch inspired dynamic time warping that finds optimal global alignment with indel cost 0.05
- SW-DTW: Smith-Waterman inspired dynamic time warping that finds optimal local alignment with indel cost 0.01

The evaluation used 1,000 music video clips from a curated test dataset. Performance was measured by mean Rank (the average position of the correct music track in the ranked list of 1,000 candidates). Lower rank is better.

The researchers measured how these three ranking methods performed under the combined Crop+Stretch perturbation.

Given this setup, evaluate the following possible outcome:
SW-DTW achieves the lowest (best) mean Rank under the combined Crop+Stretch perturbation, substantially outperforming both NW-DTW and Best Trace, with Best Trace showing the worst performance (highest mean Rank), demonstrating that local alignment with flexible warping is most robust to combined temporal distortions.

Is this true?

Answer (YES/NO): NO